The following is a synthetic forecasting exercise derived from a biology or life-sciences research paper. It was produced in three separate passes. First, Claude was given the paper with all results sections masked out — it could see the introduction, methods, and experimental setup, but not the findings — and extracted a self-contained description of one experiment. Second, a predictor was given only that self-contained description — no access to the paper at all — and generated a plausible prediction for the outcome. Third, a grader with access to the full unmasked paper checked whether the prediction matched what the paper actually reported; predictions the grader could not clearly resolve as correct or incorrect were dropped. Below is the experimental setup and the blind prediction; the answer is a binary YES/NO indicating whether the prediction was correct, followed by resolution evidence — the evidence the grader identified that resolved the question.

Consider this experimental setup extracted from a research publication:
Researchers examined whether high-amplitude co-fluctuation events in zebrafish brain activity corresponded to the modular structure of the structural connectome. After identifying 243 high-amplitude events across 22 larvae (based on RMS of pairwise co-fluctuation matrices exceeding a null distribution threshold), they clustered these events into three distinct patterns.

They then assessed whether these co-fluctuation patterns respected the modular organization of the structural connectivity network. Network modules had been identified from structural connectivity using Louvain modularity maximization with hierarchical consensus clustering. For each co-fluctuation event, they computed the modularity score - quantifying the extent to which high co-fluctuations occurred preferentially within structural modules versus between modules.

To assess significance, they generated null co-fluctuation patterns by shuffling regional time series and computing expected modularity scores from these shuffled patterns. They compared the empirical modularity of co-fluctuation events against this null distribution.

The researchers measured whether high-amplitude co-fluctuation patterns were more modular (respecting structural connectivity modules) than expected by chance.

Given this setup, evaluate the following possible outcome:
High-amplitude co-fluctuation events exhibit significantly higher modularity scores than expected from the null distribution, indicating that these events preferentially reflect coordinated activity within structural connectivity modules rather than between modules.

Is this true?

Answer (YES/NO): YES